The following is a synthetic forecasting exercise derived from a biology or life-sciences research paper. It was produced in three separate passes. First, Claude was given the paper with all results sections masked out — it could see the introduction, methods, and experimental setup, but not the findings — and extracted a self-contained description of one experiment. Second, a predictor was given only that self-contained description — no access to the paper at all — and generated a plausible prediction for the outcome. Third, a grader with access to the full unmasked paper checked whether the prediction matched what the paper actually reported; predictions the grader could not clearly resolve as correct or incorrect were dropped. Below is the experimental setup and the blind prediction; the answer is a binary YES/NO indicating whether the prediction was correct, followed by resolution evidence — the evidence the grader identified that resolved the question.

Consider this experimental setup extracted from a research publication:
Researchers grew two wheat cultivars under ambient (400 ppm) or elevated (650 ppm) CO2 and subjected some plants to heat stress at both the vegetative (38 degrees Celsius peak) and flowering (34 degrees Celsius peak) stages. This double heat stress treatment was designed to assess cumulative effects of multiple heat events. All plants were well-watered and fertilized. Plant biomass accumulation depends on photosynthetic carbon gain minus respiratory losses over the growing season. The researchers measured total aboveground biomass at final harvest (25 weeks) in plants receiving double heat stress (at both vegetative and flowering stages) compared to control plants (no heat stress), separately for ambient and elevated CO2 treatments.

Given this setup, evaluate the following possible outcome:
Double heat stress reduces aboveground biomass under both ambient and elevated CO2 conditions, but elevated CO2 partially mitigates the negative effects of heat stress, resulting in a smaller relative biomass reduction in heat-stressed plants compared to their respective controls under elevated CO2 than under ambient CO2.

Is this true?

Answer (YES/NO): NO